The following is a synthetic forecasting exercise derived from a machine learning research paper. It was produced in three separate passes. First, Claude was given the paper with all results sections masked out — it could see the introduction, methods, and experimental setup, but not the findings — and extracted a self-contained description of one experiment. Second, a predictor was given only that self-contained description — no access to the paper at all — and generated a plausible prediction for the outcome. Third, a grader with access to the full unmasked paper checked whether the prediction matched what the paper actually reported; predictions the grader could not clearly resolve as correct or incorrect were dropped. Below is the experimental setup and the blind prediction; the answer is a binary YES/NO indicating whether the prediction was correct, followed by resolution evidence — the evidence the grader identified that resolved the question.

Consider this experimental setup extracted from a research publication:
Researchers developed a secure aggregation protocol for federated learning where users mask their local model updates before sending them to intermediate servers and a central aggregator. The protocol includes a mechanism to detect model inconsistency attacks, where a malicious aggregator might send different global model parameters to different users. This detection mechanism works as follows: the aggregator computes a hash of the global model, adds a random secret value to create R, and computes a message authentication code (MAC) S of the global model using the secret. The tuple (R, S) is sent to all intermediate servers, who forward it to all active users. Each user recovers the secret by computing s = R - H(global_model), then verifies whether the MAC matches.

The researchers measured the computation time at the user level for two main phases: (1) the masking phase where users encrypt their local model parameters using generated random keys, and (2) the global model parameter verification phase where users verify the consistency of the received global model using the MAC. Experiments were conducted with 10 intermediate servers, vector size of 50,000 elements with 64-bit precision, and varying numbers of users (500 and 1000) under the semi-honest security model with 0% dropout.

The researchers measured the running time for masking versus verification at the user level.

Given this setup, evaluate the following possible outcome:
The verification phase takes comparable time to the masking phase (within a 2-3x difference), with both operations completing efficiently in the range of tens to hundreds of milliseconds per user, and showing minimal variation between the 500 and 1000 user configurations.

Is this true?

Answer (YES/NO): NO